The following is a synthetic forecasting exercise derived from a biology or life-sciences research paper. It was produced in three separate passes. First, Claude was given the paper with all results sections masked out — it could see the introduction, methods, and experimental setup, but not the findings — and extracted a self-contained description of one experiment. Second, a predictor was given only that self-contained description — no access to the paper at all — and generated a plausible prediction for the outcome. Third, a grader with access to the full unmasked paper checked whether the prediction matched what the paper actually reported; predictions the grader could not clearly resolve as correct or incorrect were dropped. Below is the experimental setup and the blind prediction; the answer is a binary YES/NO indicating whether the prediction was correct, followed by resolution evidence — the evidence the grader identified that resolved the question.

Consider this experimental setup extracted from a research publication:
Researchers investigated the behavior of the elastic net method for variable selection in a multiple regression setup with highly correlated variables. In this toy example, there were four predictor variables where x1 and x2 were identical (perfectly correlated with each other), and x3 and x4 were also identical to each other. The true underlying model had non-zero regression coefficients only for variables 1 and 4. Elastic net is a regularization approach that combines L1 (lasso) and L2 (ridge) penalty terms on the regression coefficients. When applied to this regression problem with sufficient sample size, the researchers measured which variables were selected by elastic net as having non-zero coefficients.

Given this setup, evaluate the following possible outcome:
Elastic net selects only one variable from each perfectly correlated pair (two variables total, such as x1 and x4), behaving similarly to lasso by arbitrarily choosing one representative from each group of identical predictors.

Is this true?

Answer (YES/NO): NO